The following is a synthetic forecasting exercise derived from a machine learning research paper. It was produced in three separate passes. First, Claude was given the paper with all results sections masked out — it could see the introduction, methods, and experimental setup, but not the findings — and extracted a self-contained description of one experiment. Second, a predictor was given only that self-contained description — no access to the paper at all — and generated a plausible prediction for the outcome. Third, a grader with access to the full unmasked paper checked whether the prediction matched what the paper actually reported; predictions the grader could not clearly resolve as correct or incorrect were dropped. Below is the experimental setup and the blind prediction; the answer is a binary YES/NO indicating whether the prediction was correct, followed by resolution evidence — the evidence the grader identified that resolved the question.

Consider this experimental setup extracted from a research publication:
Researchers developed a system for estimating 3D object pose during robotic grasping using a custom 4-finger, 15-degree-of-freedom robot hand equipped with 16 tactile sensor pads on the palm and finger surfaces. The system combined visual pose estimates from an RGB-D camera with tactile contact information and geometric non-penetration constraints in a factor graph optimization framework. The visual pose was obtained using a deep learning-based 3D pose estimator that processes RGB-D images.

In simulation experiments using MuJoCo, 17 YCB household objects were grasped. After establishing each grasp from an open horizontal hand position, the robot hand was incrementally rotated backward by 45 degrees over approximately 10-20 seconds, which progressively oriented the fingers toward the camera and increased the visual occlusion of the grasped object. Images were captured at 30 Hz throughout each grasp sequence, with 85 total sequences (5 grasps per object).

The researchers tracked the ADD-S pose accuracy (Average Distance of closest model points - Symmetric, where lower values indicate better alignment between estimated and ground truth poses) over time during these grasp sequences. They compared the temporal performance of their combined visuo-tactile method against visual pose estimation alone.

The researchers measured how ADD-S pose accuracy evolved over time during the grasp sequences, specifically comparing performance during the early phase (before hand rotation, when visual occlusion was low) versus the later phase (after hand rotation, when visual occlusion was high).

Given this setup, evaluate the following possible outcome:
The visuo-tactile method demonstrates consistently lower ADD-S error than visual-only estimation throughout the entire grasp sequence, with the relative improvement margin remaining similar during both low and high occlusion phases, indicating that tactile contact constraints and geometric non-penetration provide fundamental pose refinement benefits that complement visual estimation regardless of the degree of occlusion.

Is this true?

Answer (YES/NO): NO